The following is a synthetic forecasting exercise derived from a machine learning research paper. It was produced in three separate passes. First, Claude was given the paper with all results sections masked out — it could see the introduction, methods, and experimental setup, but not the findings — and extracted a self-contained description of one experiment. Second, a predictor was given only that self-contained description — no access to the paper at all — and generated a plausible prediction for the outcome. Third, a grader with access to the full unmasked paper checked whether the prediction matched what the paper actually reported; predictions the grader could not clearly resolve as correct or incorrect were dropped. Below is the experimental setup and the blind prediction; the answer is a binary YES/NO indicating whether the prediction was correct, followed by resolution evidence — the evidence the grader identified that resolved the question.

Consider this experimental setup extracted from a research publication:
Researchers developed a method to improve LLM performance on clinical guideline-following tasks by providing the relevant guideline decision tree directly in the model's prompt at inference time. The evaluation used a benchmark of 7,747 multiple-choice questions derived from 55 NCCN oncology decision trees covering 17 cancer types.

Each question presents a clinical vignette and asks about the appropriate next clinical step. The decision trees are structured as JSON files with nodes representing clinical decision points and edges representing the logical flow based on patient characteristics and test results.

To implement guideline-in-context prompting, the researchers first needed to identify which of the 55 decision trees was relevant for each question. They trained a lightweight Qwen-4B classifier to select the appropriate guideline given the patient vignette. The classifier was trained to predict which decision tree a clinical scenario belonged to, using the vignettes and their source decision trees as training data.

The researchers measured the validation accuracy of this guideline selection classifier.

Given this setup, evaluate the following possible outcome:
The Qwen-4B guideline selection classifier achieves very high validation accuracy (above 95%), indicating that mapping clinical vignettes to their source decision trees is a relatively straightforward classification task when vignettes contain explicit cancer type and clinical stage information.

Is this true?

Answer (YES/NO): YES